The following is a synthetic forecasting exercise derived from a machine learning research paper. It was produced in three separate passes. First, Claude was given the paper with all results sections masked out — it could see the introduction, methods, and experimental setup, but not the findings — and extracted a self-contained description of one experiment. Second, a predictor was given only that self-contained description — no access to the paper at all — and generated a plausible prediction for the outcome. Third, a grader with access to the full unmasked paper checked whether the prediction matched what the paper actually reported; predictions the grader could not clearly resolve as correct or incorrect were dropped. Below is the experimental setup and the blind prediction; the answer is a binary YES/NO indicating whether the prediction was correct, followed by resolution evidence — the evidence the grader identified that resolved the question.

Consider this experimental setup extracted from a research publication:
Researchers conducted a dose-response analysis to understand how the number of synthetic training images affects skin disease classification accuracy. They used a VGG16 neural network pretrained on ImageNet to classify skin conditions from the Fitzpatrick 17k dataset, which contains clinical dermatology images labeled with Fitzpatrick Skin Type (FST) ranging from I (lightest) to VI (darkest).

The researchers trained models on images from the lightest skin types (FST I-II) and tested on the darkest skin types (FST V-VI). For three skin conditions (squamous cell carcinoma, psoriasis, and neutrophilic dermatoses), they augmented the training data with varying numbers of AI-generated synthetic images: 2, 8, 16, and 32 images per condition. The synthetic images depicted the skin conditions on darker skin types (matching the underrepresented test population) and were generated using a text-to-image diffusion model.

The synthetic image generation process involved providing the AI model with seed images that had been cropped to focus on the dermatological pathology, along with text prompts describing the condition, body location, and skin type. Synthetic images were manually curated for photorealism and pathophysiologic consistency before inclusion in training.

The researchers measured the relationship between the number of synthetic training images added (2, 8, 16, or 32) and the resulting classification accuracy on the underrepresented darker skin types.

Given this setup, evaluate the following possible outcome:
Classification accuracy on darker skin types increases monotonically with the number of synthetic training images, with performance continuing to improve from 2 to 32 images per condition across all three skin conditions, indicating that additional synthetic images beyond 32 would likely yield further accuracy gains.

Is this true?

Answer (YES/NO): NO